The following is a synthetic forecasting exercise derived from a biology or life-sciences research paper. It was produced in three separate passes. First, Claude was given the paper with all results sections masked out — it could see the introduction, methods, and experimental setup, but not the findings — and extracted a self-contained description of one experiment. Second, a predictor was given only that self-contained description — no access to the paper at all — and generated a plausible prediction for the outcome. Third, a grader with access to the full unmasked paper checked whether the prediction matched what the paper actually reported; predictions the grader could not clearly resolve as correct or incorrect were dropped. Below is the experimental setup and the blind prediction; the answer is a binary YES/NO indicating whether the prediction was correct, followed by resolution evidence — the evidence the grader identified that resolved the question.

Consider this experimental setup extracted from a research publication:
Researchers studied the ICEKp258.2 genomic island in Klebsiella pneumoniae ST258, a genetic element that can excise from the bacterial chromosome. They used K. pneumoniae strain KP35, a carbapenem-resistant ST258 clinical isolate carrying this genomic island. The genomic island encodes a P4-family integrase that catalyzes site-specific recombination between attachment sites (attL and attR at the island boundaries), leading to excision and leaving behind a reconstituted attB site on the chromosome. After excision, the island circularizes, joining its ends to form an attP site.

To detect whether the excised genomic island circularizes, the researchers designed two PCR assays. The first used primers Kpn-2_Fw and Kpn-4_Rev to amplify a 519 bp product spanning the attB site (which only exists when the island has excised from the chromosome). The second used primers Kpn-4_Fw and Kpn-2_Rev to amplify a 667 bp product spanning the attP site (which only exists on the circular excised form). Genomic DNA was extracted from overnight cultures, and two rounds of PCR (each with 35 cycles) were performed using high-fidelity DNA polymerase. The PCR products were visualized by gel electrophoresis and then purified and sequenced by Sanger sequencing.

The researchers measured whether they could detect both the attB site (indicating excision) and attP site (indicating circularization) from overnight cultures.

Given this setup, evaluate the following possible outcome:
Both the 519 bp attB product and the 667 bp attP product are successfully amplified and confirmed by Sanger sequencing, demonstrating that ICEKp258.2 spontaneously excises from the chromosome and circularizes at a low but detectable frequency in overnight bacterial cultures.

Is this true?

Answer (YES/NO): YES